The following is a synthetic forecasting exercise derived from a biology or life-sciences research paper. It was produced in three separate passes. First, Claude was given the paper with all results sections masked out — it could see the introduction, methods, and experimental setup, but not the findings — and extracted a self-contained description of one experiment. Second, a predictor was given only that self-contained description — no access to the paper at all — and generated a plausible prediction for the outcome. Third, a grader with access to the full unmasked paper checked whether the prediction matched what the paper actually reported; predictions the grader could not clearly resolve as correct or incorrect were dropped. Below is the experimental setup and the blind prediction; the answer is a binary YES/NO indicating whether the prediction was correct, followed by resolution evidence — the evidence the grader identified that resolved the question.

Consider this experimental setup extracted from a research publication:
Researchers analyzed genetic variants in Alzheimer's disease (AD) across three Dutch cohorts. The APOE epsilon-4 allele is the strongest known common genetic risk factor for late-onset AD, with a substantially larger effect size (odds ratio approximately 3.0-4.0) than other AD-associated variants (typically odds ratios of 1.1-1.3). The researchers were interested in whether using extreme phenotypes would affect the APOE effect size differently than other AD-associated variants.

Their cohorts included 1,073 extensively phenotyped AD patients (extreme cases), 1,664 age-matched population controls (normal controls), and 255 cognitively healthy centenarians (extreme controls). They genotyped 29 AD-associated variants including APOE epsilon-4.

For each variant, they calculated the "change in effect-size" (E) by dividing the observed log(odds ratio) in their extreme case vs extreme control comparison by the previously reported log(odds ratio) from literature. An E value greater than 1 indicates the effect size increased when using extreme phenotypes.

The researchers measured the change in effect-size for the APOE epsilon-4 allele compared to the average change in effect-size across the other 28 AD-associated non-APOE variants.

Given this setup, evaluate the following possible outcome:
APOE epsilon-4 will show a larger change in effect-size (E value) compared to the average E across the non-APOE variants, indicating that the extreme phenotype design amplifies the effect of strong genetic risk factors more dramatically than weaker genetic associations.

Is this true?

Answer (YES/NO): YES